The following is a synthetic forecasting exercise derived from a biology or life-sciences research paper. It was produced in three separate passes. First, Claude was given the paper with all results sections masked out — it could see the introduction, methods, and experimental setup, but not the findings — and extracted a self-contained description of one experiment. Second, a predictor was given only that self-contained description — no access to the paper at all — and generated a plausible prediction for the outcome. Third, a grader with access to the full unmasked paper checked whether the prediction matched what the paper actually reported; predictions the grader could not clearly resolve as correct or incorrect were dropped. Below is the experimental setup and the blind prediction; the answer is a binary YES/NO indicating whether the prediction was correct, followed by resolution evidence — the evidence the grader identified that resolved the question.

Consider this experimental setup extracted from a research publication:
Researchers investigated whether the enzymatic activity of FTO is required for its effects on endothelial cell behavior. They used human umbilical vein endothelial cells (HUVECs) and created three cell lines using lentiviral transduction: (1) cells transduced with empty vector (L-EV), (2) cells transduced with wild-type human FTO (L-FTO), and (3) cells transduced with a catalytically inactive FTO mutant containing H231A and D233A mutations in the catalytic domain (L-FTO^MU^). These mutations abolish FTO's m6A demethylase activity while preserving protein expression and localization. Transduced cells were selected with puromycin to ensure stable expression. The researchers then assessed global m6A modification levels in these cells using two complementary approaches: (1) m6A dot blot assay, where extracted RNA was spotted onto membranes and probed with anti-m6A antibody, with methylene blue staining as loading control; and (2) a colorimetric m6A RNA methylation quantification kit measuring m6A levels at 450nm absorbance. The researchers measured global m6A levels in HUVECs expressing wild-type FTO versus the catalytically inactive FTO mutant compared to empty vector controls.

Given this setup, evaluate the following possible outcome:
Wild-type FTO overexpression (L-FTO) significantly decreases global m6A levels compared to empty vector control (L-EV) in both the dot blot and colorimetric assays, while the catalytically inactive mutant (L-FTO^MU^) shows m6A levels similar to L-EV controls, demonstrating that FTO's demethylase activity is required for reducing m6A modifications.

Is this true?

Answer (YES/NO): NO